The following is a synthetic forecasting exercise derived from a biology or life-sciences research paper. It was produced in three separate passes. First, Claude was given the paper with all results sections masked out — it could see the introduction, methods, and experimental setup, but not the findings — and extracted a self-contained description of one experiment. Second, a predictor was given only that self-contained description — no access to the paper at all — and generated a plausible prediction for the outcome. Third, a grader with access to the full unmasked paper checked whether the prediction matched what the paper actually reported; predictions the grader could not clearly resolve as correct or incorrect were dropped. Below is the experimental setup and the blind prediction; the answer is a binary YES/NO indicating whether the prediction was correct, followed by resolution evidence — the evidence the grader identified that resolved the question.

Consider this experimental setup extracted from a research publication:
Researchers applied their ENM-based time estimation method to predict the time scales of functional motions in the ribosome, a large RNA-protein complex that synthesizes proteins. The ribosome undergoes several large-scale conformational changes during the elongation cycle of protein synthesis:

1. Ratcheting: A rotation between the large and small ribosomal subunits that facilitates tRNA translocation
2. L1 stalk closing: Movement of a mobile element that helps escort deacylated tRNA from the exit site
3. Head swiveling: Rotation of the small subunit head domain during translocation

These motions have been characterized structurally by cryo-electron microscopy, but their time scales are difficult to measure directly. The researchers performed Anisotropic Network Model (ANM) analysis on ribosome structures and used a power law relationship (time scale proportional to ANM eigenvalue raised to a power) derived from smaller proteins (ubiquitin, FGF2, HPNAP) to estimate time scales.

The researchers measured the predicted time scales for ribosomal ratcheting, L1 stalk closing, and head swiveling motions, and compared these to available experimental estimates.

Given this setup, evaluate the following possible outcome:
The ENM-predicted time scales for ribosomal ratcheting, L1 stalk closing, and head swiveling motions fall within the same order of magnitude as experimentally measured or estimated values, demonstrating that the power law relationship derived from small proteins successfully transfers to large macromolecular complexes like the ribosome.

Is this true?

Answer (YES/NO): NO